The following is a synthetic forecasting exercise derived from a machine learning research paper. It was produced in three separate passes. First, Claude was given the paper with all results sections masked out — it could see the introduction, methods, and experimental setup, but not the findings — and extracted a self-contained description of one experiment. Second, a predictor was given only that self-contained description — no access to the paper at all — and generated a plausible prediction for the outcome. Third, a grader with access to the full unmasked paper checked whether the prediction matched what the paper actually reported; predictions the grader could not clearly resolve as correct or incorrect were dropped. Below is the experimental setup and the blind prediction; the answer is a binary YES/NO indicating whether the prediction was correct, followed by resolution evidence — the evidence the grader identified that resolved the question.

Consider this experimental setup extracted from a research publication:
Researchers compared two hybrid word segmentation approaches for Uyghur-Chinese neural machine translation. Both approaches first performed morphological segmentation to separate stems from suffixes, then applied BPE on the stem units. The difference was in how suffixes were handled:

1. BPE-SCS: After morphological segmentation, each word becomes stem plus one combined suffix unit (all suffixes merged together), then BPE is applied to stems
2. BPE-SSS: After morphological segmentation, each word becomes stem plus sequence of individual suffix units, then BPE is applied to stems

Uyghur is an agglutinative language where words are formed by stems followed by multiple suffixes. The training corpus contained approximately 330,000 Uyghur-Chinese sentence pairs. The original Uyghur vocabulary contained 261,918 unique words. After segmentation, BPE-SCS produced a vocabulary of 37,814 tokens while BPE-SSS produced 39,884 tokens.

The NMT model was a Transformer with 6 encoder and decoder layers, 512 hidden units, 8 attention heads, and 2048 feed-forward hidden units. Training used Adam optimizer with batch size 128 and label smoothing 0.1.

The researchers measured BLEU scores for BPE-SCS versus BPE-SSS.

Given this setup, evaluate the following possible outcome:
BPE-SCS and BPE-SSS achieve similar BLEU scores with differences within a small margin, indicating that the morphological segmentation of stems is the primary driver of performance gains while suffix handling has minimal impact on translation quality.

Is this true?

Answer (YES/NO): NO